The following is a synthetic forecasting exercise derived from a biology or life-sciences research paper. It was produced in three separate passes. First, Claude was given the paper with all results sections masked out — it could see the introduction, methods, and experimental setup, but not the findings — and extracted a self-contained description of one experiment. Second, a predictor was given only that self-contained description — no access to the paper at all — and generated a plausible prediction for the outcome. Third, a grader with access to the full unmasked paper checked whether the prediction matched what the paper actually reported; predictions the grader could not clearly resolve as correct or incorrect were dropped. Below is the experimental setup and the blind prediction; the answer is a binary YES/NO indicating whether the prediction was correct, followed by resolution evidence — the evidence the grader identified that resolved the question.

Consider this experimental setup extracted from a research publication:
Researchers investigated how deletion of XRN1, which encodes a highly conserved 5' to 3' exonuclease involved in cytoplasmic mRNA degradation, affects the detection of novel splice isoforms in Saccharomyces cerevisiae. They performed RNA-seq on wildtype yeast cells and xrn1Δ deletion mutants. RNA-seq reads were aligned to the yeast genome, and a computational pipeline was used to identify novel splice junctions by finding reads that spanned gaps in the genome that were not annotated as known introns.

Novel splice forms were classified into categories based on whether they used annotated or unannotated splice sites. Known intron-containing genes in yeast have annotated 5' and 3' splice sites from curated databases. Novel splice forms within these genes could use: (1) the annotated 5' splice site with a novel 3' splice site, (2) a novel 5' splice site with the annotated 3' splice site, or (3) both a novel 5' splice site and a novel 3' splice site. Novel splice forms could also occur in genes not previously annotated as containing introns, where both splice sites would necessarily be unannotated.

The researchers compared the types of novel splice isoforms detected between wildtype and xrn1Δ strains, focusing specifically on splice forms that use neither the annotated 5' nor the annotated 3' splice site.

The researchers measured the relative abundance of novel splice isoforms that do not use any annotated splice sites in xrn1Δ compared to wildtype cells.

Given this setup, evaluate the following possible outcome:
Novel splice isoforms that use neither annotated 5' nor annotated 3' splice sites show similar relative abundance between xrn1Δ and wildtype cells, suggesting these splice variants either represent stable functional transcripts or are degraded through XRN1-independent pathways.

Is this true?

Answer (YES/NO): NO